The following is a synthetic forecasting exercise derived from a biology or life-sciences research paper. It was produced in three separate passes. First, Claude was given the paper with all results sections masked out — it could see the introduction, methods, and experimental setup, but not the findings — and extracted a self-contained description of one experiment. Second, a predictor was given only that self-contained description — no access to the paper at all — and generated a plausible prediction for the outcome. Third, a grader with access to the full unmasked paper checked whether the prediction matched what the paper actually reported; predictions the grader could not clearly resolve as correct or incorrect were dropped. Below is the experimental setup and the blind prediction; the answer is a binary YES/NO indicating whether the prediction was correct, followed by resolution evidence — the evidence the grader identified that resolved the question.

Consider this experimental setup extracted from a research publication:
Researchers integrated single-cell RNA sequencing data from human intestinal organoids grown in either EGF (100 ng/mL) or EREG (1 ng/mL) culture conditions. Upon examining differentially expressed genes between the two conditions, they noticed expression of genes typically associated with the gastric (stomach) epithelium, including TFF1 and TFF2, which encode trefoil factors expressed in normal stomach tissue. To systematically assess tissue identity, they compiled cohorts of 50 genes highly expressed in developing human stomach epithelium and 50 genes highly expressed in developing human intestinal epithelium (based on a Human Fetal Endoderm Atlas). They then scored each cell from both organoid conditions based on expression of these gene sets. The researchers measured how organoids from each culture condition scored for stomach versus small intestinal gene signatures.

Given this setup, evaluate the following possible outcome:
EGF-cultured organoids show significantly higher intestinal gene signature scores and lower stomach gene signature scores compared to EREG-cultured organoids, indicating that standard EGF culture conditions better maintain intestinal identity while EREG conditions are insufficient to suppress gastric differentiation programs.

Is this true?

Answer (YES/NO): NO